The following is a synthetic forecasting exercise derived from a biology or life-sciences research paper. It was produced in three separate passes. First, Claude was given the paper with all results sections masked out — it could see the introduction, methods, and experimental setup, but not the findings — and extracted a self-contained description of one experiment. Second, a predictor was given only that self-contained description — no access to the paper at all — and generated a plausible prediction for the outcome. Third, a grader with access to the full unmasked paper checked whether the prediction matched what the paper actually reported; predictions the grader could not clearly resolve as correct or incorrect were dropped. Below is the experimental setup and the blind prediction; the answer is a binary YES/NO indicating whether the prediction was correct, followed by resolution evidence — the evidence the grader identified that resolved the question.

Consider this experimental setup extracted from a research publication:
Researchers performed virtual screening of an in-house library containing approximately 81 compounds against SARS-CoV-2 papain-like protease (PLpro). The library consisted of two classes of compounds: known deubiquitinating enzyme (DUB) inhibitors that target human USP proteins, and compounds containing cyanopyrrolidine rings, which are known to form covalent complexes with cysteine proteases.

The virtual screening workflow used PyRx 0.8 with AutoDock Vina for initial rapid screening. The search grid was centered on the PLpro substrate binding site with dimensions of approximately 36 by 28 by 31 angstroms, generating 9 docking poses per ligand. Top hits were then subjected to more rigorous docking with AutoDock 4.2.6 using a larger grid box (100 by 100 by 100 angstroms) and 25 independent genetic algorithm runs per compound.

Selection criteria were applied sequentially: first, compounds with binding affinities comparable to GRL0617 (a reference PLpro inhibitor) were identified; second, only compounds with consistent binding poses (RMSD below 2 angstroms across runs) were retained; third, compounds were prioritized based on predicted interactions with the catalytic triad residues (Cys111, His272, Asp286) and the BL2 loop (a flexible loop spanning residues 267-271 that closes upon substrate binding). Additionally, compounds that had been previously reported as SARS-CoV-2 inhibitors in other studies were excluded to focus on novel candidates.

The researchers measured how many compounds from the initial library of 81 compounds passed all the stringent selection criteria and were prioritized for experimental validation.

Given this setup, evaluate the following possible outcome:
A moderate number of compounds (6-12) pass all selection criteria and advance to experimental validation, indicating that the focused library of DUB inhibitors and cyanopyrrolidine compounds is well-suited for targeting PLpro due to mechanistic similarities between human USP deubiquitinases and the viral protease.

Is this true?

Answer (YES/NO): NO